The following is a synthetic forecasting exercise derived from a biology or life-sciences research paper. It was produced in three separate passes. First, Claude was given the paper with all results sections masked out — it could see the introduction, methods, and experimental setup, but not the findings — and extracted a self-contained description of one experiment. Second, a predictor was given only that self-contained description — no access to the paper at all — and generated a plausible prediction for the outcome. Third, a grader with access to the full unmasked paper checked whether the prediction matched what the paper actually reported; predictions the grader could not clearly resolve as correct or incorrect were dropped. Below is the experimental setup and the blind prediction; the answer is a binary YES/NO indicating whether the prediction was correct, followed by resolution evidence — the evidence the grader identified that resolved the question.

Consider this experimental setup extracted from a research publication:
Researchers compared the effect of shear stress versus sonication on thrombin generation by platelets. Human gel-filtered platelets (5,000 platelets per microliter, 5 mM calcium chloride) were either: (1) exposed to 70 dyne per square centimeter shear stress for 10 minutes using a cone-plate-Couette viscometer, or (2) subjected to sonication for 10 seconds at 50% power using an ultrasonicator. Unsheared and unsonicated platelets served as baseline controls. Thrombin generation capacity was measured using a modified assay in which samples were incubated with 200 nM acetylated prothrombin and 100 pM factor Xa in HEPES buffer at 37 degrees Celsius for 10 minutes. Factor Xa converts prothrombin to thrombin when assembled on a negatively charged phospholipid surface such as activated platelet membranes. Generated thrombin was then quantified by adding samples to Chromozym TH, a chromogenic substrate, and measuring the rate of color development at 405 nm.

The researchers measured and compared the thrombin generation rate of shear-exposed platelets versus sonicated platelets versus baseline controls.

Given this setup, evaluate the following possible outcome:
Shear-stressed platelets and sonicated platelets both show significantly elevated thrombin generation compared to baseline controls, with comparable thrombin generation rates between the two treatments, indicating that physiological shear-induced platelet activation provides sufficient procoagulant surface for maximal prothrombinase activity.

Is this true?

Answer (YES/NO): NO